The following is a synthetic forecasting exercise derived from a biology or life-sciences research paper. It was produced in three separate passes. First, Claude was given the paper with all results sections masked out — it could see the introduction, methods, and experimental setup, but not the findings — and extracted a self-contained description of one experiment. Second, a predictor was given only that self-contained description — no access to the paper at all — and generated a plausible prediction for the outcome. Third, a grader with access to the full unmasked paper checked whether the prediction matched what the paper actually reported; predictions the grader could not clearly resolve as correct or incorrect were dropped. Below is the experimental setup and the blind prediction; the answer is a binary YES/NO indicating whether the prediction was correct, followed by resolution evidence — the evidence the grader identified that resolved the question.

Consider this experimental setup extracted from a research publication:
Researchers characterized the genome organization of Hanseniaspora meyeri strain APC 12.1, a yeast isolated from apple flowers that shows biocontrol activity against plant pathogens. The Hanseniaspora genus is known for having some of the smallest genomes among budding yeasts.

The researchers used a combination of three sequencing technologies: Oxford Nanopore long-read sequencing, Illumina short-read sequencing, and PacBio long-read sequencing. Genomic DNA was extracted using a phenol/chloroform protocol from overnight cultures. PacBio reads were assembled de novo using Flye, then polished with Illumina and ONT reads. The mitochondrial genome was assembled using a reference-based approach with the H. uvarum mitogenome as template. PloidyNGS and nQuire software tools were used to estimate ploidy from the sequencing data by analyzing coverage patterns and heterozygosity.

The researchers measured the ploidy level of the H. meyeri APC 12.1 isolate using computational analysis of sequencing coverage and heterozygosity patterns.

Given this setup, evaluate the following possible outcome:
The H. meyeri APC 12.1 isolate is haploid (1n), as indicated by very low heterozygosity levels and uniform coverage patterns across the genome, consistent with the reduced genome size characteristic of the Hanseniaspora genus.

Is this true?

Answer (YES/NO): NO